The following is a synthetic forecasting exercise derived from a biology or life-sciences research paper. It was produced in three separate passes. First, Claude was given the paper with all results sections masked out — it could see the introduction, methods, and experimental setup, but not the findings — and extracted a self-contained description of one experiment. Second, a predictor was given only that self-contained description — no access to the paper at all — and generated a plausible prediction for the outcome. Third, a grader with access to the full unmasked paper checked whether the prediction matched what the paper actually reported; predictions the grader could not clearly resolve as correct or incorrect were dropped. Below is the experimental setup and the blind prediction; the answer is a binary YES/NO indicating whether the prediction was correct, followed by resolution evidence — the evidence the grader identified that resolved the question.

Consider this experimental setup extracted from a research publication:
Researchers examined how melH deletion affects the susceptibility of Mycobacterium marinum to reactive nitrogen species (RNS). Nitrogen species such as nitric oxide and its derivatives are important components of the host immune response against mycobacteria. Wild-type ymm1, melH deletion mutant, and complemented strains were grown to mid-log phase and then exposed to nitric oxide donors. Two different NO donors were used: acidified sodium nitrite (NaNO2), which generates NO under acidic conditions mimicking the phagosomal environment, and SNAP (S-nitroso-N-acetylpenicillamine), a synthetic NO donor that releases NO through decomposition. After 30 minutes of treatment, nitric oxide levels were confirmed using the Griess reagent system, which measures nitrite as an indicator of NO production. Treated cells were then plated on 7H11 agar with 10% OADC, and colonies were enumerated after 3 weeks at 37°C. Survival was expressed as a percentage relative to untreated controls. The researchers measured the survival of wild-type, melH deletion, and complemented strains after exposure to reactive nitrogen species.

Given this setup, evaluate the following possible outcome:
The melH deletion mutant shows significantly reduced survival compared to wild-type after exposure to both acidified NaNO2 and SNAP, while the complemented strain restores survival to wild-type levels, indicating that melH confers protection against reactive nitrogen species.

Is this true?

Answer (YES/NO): NO